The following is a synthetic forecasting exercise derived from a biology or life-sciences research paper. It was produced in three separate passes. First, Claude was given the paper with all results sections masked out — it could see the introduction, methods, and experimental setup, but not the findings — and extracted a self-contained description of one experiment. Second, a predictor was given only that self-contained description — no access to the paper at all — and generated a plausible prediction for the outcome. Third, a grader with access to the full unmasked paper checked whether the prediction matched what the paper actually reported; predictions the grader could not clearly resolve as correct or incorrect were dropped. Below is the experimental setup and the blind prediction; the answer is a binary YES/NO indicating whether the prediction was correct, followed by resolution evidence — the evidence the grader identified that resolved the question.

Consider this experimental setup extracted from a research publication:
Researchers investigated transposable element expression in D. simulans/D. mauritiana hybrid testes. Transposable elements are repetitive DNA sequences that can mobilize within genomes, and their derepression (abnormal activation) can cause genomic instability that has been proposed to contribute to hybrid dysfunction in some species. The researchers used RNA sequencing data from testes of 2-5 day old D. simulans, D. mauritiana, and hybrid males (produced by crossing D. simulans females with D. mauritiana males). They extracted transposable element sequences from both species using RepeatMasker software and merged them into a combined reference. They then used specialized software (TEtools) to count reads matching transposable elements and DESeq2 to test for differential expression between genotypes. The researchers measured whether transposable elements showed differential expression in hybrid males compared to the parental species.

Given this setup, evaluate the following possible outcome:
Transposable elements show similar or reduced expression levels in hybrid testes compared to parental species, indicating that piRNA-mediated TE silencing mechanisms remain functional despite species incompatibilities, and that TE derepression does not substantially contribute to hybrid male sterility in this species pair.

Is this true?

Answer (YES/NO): NO